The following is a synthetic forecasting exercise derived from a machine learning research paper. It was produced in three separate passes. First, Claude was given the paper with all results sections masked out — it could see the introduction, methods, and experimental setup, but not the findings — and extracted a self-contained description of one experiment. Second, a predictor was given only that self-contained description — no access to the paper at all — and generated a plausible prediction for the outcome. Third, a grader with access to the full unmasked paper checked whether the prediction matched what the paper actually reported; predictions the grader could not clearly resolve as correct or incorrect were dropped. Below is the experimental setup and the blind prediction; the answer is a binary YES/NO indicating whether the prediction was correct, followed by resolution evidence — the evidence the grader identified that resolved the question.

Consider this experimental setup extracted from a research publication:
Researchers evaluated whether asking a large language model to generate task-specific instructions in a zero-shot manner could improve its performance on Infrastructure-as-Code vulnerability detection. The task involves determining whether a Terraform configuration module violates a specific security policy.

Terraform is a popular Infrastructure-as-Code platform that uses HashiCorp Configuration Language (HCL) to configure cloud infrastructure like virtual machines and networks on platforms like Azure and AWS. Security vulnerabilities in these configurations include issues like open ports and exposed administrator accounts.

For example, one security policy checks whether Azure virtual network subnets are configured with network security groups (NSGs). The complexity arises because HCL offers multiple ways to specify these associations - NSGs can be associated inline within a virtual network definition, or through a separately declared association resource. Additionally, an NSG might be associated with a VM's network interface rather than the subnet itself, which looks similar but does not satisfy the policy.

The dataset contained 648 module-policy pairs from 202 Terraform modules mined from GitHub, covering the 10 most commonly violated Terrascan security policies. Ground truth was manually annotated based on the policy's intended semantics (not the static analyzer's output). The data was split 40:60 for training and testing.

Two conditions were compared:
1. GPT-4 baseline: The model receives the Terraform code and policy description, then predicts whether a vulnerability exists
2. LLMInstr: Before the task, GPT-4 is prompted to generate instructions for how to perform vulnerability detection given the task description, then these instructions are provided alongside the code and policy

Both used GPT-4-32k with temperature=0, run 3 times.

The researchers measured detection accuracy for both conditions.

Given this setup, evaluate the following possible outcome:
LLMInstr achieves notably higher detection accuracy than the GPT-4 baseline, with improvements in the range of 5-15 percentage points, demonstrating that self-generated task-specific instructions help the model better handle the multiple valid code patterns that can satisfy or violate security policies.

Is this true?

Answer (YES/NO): NO